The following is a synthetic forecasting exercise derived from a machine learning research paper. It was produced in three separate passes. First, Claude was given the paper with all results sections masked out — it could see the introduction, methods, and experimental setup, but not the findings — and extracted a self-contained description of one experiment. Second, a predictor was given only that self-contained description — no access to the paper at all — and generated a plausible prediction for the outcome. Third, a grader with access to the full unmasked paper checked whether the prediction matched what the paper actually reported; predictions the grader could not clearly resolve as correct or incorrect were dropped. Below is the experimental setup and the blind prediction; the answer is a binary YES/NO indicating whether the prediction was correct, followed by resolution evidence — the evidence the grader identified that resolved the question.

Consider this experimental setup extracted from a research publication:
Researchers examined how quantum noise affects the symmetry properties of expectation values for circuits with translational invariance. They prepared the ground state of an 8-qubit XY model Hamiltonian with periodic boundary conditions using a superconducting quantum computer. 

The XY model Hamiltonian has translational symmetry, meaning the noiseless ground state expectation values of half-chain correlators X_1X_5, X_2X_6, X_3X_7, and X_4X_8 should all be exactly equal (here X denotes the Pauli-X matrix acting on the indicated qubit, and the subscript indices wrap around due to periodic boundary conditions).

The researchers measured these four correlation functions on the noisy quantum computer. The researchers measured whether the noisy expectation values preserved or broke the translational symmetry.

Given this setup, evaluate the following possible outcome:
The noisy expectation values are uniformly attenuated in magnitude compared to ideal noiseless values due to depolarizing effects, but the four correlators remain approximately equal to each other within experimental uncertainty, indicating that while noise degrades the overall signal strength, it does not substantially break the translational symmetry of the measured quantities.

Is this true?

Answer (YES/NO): NO